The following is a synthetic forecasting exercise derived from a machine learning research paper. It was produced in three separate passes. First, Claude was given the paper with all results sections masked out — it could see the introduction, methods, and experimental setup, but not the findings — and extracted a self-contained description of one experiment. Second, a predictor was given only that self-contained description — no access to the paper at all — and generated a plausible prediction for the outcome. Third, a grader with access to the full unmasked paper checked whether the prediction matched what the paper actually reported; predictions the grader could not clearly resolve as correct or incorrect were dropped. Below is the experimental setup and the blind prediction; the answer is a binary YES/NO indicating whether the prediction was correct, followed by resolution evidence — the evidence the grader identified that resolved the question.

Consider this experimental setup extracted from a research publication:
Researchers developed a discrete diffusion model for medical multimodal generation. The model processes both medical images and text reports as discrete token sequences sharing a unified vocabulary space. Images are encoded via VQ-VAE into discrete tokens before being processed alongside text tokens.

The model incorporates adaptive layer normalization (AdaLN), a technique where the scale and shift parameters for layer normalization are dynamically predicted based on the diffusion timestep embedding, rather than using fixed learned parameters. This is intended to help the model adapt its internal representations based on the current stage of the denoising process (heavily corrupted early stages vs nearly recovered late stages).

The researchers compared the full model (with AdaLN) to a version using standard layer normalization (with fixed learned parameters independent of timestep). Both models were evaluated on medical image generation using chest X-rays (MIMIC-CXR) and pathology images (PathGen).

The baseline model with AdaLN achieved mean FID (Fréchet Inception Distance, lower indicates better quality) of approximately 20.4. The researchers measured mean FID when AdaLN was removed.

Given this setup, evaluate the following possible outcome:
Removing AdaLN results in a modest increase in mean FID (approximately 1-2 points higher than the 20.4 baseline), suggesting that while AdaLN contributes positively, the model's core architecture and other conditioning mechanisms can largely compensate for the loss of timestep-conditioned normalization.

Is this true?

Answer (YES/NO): NO